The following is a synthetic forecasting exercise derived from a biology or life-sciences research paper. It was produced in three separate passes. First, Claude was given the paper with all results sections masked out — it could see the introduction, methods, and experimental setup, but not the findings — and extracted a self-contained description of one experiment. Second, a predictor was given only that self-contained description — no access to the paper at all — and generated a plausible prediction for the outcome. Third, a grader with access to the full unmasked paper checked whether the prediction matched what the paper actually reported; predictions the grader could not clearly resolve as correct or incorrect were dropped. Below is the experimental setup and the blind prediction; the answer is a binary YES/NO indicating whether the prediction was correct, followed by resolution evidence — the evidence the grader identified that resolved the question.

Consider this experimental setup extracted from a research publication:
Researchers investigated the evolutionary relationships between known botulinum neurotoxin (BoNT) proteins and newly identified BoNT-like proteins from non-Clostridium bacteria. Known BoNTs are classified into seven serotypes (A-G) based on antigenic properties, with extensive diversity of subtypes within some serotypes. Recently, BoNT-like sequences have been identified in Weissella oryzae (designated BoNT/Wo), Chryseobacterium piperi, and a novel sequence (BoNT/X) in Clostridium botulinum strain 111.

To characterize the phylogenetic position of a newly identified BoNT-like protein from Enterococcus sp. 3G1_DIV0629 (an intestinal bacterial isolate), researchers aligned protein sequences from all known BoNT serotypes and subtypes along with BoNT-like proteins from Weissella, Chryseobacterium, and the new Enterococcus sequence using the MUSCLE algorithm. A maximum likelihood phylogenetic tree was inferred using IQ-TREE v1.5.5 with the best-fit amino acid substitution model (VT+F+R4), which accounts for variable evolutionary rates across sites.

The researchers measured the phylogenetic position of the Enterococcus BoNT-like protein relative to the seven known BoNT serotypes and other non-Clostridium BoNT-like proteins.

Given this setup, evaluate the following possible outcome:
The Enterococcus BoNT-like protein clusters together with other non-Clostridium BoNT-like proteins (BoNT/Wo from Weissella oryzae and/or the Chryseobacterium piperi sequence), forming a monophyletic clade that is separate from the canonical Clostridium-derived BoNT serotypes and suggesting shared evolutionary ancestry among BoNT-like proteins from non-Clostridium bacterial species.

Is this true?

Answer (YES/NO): NO